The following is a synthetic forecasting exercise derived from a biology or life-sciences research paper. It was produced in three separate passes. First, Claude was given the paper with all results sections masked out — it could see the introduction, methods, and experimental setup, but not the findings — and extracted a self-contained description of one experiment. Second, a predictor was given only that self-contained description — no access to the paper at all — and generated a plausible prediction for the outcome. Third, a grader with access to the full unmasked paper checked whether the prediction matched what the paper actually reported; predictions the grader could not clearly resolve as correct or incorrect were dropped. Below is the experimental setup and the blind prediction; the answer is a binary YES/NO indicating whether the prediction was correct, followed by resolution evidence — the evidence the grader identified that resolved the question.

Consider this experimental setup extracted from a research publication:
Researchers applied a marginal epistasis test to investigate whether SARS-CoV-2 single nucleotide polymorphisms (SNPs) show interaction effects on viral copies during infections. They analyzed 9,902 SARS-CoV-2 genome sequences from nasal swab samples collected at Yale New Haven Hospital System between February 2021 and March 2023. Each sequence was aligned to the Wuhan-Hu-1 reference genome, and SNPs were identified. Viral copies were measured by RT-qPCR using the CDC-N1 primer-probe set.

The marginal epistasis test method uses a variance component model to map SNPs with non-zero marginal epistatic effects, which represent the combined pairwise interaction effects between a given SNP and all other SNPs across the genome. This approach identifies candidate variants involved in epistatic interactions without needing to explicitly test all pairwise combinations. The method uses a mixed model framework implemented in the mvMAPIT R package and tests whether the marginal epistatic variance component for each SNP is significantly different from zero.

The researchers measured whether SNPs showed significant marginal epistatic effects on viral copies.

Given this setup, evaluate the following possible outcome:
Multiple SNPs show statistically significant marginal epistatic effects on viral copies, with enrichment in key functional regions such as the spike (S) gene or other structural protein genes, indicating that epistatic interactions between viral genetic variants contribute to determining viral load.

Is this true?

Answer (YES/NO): YES